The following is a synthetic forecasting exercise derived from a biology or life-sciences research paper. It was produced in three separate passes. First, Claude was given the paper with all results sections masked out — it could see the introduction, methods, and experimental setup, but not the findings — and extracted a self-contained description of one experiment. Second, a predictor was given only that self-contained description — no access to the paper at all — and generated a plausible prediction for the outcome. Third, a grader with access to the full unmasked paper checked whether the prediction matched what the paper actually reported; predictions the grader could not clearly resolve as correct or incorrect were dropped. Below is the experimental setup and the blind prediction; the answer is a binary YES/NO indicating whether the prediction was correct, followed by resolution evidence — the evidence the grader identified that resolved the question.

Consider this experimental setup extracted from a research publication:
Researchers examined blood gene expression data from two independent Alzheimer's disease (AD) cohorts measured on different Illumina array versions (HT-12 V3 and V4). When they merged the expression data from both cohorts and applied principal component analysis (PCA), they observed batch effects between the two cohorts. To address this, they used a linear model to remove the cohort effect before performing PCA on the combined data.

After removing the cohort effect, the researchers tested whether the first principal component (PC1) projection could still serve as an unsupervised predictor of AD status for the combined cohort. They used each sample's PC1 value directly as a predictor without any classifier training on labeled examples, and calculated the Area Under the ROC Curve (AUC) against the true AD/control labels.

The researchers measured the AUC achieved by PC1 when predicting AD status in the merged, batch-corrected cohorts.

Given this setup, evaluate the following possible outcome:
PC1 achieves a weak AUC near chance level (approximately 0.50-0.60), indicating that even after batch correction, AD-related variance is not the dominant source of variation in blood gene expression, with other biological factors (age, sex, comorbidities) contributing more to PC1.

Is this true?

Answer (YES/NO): NO